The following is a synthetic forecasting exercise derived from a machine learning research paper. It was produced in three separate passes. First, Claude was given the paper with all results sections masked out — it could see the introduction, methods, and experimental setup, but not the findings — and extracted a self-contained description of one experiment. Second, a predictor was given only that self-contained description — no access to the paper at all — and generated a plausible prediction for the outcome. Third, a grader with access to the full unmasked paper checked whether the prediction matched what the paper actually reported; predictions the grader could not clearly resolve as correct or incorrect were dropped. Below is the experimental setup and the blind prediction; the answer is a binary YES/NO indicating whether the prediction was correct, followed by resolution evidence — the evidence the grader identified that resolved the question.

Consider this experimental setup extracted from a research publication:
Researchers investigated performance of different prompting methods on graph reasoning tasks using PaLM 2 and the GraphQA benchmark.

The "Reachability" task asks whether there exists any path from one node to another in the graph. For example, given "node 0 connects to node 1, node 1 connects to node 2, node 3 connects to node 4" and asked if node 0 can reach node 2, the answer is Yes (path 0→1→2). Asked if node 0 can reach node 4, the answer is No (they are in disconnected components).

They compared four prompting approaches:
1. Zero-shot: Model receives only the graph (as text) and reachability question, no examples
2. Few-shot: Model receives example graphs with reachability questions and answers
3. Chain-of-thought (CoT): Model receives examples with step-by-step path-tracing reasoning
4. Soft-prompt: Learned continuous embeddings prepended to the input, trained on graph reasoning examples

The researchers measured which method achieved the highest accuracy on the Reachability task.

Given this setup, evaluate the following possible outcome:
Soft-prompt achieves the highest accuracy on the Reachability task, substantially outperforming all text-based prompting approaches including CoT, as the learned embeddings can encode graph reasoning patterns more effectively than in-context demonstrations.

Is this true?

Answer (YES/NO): NO